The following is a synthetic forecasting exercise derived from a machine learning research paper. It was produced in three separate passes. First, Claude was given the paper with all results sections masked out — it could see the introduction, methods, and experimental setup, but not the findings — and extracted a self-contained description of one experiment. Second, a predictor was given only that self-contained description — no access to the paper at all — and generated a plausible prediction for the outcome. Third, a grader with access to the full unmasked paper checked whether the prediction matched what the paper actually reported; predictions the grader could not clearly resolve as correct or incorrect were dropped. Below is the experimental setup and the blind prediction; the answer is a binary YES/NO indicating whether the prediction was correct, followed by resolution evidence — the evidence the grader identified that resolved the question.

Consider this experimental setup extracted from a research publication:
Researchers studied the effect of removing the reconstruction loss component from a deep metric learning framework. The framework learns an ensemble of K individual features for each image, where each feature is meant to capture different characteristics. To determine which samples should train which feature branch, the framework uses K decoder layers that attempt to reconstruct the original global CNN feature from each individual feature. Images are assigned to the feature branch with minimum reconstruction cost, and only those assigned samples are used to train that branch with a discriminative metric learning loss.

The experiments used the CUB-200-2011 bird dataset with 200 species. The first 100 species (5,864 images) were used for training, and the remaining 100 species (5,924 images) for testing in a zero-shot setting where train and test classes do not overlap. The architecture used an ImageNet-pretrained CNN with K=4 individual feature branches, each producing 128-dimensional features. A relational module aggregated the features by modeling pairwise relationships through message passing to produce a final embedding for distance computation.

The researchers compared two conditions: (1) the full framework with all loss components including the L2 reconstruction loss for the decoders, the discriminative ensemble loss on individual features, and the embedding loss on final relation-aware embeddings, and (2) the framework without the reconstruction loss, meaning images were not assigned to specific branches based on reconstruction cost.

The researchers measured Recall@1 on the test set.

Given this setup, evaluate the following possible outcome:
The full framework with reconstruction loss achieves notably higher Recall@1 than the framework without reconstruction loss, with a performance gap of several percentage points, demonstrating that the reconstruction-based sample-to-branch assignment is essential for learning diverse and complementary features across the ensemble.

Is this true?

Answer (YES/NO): NO